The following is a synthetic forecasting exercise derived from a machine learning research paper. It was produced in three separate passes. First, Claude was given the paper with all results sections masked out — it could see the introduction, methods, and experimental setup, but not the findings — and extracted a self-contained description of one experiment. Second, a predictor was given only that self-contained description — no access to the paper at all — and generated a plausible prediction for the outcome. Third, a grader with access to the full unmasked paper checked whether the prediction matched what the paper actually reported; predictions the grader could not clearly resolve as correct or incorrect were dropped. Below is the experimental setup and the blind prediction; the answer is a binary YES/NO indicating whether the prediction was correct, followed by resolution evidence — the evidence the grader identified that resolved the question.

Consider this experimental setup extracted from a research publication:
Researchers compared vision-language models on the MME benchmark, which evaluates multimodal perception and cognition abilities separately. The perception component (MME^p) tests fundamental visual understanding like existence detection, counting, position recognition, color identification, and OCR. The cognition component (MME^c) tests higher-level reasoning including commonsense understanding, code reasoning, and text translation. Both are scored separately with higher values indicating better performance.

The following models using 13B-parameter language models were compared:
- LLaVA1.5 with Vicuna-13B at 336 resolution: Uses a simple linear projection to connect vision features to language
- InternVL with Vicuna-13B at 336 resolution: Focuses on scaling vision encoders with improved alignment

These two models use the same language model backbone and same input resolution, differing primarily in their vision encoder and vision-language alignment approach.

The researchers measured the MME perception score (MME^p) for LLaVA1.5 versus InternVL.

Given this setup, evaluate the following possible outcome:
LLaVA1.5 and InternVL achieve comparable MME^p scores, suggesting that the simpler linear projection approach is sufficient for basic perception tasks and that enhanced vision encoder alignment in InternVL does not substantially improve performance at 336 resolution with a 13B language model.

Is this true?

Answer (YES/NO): YES